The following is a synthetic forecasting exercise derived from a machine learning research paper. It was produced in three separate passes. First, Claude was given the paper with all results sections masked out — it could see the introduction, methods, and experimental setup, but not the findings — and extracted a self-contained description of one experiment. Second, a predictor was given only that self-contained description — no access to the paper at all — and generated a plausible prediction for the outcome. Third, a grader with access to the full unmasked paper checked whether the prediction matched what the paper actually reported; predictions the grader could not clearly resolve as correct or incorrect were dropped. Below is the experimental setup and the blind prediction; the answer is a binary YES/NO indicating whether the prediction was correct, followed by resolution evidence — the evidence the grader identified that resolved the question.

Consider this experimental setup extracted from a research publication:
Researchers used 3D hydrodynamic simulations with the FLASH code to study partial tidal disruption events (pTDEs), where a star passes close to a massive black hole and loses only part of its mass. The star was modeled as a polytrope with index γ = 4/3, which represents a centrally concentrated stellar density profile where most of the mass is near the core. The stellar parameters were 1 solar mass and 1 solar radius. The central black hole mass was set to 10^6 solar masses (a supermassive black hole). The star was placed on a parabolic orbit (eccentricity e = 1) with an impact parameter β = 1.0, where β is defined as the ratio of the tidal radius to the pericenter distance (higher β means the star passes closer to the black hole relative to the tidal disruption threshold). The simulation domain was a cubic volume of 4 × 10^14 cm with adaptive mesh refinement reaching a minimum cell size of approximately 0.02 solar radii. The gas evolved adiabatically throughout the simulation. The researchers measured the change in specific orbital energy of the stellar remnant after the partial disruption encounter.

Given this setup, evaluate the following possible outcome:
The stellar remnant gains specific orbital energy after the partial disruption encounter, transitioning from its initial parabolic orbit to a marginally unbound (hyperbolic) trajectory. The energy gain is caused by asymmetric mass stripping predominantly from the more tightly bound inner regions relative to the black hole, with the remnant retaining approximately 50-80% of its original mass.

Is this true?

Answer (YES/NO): NO